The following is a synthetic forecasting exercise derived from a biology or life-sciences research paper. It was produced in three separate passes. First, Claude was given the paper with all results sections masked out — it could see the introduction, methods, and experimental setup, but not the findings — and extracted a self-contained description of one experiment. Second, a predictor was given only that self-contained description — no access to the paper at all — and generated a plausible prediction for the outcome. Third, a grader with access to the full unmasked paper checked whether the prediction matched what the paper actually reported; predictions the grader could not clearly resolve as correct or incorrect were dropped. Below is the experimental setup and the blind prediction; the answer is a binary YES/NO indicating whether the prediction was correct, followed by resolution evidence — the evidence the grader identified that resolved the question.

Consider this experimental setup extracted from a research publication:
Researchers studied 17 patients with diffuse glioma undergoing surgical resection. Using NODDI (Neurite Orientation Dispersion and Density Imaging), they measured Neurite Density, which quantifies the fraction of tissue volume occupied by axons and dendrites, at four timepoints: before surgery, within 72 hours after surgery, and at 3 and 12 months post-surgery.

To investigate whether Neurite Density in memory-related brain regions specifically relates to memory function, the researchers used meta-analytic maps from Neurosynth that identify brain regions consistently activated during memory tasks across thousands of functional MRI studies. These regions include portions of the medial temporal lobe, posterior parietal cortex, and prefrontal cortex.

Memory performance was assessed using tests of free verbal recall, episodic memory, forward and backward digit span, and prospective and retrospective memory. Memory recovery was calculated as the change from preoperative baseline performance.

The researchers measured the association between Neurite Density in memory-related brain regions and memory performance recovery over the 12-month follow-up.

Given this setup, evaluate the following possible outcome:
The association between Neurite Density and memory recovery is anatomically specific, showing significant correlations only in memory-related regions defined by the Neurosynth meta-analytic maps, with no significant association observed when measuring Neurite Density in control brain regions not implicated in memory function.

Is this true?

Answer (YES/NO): NO